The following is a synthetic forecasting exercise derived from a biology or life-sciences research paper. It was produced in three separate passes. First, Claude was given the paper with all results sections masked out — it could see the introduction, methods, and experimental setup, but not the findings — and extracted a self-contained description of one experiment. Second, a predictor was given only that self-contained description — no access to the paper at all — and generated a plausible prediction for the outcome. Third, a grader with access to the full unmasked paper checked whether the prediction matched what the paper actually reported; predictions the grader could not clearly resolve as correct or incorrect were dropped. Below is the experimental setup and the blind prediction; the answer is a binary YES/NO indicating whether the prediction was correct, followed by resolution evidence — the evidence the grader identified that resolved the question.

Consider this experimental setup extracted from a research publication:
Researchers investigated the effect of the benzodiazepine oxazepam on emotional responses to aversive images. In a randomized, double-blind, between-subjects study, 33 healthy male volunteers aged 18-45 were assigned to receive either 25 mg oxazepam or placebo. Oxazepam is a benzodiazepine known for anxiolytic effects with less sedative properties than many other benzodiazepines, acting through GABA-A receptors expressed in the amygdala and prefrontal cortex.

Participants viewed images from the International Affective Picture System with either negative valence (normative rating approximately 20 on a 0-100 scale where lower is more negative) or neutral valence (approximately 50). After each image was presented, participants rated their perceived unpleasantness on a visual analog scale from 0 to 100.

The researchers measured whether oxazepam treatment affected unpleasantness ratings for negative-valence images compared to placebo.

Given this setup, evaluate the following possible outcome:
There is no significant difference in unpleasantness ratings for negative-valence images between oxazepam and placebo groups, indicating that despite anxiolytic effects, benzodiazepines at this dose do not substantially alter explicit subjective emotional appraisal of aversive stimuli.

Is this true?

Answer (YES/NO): NO